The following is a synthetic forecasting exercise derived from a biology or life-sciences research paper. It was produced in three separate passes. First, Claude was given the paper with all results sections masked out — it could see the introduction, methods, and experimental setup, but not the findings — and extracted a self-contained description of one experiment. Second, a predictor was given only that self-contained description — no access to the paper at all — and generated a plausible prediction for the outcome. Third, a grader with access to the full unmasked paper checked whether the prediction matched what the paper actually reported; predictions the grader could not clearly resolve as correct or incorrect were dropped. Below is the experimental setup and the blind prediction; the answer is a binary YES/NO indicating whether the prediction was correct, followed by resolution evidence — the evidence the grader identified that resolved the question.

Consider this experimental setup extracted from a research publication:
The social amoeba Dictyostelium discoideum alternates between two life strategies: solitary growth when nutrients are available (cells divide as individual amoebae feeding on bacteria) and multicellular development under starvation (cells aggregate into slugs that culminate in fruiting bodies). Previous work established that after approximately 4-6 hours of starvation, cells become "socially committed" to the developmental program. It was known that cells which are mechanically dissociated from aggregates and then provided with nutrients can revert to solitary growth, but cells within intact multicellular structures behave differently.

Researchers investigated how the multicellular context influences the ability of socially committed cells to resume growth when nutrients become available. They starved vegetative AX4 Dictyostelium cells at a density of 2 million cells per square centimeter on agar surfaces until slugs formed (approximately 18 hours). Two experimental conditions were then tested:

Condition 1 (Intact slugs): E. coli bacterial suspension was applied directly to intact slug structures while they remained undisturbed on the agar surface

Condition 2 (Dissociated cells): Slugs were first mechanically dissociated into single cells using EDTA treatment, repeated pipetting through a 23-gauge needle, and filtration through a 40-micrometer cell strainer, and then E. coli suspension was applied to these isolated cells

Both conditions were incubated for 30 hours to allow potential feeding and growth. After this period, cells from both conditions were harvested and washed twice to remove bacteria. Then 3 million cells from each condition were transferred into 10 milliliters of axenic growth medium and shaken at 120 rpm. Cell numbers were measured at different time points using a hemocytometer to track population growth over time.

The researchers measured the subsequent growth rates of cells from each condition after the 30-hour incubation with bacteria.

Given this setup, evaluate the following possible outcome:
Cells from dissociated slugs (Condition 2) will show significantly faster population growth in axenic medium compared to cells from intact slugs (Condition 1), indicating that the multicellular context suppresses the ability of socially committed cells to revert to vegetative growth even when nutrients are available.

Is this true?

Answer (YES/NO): YES